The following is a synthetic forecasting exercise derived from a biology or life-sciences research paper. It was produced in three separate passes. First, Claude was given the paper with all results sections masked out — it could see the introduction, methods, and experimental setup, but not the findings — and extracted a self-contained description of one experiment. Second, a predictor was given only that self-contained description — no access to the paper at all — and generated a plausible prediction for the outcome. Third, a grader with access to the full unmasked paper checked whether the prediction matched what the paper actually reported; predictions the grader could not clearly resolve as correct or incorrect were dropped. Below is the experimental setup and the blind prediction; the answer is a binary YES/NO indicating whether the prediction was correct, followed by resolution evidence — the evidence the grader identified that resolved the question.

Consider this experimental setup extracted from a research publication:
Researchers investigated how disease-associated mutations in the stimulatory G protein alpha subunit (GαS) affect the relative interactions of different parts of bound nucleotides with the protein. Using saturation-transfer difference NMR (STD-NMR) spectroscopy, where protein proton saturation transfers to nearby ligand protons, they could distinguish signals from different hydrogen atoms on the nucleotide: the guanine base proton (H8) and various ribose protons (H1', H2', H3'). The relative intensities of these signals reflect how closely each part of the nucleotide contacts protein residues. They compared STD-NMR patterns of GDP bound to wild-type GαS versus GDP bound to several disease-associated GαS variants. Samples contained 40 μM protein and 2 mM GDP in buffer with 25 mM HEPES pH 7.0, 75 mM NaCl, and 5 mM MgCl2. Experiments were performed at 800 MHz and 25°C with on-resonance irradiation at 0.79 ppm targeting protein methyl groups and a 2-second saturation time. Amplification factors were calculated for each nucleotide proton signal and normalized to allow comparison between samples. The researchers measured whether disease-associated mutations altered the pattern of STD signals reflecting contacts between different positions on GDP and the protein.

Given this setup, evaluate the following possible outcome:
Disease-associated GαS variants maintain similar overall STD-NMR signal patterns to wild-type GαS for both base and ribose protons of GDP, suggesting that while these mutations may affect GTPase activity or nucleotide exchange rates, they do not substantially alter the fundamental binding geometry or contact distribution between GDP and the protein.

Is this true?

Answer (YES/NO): NO